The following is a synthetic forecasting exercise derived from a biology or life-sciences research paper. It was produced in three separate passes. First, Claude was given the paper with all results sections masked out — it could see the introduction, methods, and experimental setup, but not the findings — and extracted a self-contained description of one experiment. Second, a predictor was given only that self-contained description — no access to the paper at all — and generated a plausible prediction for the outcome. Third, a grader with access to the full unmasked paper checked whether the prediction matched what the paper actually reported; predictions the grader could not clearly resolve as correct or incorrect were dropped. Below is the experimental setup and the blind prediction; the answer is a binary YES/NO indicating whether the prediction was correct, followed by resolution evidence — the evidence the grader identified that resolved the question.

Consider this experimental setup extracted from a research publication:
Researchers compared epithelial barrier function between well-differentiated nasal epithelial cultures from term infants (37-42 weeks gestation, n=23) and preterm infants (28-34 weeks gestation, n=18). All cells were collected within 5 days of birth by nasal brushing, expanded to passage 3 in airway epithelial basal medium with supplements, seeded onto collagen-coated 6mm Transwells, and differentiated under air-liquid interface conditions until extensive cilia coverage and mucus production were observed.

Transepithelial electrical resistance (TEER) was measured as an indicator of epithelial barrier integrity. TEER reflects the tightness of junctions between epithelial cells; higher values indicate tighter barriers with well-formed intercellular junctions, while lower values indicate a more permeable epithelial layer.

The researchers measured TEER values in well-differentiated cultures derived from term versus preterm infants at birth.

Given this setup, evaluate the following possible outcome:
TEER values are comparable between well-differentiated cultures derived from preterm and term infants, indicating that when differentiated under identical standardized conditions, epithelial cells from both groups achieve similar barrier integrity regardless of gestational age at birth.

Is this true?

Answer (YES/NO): YES